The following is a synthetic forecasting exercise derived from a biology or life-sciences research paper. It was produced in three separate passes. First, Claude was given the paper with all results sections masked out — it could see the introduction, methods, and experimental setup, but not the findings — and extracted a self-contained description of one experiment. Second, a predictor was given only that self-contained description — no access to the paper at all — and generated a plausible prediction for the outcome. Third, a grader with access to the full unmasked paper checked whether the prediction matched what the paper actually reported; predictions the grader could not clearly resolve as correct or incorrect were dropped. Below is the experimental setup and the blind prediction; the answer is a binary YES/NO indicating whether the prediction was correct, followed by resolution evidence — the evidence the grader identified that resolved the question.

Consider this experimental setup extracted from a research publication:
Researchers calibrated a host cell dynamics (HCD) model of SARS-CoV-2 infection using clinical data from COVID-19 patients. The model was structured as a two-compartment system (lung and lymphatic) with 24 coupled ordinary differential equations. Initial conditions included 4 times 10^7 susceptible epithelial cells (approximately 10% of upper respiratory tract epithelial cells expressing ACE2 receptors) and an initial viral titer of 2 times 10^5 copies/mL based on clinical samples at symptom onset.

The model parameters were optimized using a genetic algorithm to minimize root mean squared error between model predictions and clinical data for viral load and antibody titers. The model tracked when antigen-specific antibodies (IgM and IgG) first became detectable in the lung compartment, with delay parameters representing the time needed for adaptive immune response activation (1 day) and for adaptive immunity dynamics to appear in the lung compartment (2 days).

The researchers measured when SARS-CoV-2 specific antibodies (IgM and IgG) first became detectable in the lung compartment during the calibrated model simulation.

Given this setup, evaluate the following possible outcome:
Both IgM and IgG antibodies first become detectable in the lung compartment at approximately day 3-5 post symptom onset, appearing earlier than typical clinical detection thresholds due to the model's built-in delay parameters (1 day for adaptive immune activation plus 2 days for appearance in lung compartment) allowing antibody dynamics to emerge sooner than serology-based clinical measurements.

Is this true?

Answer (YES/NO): NO